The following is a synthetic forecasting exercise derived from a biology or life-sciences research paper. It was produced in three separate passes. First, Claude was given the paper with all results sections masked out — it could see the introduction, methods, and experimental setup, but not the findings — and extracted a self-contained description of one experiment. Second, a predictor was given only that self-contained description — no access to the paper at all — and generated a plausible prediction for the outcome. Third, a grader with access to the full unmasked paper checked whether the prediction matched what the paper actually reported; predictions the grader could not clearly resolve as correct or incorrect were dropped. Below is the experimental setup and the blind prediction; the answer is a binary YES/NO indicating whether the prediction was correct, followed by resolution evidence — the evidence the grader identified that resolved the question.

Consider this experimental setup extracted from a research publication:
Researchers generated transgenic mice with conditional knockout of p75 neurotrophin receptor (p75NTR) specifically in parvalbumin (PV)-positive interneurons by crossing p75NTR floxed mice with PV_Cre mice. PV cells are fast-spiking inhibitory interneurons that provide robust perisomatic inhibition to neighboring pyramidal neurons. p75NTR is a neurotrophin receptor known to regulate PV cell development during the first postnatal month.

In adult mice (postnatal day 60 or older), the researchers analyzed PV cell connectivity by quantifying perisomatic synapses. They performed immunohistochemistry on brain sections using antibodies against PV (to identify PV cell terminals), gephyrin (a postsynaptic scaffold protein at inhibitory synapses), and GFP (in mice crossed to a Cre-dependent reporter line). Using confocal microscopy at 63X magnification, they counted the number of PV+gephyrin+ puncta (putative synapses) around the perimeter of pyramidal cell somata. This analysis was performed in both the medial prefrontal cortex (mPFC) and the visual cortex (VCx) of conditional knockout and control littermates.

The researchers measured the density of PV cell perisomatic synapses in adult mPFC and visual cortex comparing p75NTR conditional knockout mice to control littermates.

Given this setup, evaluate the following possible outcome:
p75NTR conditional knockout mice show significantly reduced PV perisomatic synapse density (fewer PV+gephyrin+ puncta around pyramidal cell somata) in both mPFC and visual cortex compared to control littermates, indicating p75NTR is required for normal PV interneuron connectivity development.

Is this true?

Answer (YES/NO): NO